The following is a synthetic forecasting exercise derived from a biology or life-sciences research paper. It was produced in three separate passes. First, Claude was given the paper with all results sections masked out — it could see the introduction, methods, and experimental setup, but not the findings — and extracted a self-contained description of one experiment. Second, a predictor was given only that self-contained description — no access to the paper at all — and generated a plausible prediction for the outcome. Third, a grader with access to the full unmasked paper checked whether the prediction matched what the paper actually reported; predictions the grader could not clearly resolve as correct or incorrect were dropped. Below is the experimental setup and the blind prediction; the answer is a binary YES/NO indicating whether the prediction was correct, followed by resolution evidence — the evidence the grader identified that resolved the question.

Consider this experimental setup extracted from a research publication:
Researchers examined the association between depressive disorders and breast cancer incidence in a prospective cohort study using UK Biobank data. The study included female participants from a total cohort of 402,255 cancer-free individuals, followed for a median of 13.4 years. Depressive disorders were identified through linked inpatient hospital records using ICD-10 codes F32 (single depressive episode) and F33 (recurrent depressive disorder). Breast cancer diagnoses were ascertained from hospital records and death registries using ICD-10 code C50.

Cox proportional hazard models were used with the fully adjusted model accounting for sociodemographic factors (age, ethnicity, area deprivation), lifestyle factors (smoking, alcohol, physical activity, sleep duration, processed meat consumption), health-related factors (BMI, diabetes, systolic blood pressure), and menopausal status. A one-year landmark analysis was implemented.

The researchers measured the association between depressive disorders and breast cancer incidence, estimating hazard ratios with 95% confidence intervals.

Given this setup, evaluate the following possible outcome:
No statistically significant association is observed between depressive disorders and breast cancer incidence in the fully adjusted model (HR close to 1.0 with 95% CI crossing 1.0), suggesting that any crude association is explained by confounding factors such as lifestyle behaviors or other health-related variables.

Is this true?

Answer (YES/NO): NO